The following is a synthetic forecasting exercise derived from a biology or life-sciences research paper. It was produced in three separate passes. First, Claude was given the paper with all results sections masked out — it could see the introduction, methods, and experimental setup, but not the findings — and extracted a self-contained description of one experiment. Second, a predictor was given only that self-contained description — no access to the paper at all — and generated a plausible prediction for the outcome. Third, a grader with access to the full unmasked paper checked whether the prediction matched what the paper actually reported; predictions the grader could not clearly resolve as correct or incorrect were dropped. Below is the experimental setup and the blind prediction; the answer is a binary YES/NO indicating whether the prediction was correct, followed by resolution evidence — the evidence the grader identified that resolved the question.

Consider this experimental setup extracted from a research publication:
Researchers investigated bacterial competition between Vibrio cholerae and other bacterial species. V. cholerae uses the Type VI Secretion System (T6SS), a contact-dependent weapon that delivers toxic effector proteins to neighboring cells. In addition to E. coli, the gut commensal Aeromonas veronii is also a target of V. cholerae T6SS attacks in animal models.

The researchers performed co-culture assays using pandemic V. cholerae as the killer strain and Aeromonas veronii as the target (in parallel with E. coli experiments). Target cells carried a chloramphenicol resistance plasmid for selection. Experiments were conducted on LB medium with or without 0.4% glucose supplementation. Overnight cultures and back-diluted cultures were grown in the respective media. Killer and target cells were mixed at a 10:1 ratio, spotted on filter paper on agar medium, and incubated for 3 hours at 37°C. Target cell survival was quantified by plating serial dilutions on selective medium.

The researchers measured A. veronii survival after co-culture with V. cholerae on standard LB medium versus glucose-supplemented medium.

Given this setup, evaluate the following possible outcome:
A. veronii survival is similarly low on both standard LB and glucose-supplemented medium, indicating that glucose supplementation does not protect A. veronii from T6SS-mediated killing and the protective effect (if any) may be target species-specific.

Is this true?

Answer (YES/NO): NO